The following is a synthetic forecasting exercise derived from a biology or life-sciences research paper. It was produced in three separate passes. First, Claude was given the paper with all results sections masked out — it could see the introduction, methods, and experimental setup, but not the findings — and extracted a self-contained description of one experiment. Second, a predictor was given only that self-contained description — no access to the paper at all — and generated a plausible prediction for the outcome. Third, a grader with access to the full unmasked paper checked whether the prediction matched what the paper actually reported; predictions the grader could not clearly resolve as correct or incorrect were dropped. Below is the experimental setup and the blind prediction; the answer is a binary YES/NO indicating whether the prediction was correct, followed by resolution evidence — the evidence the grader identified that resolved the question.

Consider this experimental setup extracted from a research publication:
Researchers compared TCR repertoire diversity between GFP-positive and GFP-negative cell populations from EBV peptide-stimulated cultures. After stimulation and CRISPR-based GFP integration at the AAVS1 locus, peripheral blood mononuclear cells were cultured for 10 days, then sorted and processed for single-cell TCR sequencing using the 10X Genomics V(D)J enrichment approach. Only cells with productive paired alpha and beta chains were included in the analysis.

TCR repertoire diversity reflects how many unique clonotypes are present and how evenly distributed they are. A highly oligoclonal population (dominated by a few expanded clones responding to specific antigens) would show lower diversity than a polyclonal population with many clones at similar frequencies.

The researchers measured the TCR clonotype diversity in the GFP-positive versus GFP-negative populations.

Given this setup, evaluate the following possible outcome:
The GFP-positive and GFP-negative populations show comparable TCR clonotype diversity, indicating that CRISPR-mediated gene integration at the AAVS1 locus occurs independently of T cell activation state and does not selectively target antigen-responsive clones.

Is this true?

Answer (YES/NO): NO